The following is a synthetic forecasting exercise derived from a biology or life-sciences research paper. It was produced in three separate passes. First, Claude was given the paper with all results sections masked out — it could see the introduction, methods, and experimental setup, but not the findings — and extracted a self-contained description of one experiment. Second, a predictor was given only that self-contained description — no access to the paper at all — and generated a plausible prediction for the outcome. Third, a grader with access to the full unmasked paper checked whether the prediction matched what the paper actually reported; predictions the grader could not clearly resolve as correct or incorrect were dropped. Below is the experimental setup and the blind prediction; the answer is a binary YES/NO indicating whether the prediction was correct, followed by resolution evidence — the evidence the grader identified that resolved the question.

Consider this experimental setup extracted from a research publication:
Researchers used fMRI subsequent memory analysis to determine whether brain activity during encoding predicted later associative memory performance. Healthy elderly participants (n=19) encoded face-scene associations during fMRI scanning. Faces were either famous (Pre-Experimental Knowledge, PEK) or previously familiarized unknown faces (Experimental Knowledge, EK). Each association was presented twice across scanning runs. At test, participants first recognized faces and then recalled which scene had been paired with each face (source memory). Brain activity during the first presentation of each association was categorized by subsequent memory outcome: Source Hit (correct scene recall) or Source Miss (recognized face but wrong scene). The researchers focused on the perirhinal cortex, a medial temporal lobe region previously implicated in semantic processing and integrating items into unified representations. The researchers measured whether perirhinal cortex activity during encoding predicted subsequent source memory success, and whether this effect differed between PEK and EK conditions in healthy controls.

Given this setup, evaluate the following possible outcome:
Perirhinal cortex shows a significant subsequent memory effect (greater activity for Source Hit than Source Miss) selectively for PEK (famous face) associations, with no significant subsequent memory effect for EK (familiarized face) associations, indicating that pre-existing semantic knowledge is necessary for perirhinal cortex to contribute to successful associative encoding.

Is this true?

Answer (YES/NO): YES